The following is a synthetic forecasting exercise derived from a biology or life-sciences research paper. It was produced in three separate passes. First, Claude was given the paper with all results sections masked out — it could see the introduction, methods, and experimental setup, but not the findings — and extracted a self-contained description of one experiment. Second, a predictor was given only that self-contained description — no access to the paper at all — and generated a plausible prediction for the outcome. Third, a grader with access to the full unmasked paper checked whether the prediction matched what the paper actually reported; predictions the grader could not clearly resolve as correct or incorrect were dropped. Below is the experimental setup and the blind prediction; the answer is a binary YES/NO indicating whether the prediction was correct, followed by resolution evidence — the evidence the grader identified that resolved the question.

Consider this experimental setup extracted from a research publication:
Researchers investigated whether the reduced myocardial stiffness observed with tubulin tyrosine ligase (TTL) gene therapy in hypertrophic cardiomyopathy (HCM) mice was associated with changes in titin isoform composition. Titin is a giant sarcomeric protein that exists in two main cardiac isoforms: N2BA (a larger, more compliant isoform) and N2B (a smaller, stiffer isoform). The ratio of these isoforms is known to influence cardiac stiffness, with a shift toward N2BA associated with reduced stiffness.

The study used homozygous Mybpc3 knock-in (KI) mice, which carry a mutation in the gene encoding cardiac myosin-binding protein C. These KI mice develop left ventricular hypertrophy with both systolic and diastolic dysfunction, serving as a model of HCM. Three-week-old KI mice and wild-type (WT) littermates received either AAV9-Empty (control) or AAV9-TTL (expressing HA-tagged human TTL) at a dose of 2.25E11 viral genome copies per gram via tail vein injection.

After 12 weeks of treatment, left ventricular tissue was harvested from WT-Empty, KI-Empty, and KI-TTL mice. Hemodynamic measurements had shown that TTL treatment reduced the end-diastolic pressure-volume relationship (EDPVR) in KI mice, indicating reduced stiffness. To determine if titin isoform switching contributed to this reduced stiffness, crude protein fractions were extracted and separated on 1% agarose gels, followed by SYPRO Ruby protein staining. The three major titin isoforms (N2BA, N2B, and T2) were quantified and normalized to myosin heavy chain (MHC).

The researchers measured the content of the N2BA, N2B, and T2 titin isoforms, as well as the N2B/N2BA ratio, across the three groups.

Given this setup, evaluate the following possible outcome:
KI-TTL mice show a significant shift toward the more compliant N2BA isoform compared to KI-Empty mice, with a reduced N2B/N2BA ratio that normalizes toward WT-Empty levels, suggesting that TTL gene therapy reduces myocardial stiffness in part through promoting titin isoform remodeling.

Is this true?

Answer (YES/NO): NO